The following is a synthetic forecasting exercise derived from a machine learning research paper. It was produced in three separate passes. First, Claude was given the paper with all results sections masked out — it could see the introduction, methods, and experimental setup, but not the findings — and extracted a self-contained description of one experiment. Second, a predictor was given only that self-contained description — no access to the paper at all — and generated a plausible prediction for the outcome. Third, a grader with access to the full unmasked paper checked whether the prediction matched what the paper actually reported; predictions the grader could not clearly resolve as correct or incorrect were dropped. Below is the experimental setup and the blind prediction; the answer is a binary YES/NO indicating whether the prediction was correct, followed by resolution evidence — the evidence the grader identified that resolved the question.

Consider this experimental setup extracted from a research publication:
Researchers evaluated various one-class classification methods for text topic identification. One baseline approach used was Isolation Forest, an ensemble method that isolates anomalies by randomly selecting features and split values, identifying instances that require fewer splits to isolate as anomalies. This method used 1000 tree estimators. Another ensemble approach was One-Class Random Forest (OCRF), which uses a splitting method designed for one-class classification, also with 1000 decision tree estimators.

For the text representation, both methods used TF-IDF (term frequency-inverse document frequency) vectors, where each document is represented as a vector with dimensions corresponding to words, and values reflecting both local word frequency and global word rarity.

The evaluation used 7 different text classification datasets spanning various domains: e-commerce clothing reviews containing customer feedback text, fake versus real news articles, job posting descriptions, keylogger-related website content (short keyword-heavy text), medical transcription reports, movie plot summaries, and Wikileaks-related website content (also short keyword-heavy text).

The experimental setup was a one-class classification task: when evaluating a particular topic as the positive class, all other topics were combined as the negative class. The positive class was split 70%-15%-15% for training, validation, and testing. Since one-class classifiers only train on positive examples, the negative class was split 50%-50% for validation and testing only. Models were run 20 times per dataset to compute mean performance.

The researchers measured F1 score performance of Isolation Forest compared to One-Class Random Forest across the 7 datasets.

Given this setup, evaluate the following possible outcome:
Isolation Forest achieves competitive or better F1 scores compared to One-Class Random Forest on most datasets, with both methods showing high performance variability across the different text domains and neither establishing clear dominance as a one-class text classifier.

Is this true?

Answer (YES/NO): NO